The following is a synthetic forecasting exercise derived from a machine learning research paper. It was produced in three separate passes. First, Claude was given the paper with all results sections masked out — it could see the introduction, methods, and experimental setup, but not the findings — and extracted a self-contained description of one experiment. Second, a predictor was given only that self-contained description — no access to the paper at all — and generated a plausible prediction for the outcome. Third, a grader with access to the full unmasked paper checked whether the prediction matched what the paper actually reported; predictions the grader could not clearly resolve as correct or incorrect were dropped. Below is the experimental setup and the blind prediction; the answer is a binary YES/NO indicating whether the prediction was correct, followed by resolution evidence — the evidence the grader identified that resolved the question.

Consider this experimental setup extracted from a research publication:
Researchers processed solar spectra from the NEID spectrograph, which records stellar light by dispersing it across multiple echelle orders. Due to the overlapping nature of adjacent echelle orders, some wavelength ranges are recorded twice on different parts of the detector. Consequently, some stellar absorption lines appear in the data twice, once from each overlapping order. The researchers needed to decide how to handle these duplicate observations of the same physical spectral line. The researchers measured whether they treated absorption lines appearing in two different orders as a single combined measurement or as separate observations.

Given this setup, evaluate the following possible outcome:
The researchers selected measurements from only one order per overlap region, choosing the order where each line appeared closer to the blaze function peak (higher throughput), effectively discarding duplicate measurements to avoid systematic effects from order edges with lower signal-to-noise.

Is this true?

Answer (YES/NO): NO